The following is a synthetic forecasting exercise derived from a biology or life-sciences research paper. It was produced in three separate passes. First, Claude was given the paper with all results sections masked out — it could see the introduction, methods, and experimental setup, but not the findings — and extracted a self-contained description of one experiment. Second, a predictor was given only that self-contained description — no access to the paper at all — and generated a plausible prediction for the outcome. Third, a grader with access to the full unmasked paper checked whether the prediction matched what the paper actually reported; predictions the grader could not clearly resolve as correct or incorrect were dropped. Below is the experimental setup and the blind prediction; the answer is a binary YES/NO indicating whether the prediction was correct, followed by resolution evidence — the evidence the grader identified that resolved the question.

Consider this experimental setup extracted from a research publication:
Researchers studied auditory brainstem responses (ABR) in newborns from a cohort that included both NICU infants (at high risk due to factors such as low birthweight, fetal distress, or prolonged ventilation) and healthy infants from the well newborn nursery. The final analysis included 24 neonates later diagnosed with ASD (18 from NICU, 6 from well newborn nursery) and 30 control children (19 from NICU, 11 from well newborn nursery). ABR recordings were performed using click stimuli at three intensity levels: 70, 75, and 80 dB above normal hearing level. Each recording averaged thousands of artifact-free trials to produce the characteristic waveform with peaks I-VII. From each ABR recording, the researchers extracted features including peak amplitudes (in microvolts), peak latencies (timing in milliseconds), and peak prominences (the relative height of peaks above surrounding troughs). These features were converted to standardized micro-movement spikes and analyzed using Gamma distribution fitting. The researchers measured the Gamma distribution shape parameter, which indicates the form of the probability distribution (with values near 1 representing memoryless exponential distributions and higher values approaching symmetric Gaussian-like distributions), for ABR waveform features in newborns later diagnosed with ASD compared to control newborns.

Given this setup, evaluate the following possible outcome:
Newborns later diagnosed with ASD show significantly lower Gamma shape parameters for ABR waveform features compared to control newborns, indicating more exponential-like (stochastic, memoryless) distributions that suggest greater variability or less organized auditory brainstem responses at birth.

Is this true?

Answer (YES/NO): NO